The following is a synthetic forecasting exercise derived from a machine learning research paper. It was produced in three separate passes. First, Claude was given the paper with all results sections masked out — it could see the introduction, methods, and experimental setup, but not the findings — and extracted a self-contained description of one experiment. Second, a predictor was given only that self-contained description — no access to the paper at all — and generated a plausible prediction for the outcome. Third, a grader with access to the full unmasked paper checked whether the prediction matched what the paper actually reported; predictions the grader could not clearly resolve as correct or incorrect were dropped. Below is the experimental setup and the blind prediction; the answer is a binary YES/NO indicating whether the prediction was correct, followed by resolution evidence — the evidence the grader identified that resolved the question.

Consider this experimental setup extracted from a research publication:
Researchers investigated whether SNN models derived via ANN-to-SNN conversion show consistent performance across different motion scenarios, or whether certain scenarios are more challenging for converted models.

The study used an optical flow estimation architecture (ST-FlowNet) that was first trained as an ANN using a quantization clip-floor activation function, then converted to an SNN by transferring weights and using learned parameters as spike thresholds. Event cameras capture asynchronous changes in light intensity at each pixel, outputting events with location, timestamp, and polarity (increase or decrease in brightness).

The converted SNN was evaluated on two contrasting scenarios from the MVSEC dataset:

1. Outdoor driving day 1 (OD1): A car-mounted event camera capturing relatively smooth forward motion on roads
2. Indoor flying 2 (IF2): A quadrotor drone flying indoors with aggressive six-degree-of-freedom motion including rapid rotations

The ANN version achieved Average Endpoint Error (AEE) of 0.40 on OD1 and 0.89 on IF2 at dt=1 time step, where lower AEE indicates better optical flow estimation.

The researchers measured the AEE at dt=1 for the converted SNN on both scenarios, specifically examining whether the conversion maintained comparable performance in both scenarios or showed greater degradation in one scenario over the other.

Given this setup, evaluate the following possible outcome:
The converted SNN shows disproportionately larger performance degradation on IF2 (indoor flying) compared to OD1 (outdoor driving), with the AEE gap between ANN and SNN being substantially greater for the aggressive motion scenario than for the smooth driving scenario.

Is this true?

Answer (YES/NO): NO